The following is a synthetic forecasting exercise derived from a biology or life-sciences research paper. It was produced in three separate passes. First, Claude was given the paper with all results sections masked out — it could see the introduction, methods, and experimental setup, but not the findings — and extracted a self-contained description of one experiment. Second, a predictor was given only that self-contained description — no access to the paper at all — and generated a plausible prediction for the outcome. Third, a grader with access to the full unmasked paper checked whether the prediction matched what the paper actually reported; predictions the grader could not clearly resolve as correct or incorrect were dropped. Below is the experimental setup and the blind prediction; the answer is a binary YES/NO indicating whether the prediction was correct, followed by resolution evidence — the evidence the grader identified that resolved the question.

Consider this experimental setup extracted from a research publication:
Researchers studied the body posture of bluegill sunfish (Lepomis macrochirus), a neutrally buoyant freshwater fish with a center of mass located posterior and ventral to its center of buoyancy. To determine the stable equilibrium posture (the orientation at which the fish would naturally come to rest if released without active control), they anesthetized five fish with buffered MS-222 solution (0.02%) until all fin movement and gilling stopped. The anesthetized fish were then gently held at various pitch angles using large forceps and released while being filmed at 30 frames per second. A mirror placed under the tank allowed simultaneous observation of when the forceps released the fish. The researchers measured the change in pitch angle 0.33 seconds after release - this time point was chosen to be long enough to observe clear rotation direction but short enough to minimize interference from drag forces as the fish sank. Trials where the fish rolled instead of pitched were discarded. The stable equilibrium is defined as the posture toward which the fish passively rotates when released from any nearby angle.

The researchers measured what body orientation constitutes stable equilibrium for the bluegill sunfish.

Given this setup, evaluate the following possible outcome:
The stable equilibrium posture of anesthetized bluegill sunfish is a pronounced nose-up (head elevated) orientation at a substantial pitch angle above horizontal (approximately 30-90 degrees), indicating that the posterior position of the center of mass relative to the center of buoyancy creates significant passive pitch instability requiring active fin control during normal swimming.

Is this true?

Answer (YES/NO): NO